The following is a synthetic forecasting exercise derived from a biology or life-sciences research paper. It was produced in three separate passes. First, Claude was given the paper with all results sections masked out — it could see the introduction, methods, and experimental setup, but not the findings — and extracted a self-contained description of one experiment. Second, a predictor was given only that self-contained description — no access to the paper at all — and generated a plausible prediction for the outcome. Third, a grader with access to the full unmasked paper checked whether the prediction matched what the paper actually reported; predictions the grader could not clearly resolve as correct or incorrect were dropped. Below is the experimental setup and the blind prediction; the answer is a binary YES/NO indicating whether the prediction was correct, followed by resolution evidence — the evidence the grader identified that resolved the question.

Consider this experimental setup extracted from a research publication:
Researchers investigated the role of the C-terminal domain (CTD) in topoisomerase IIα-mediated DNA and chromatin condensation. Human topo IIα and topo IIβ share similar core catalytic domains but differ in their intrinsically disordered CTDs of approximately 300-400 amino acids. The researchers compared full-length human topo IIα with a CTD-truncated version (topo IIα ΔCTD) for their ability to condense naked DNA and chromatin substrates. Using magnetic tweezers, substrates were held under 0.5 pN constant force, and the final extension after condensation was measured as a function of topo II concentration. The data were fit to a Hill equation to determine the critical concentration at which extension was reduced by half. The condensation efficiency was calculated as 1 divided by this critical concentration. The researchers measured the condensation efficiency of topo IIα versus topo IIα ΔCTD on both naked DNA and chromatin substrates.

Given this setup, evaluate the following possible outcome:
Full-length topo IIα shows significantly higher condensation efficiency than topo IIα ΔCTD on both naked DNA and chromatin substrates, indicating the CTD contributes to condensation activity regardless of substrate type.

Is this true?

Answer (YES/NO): YES